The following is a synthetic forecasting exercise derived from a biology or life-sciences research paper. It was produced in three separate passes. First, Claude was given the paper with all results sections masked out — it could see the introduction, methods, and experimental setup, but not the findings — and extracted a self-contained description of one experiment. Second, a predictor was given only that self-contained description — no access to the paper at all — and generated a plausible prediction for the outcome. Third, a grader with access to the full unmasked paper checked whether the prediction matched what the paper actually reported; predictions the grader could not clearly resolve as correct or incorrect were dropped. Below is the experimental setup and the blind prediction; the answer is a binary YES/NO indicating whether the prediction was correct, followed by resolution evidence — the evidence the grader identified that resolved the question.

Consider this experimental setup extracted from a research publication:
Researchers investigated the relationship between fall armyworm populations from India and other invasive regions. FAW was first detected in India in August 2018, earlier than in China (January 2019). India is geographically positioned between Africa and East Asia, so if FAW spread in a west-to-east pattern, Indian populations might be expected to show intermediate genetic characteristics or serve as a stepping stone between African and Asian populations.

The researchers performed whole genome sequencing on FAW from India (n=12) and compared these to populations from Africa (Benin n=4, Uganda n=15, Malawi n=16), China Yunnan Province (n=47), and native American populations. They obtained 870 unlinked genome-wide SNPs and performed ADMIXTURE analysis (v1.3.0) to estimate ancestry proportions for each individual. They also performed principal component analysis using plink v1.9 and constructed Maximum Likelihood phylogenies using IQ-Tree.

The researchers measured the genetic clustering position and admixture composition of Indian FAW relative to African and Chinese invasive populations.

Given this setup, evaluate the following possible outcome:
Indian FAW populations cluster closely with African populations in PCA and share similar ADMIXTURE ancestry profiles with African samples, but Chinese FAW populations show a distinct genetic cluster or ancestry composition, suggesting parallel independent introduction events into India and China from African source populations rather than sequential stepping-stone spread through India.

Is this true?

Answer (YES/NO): NO